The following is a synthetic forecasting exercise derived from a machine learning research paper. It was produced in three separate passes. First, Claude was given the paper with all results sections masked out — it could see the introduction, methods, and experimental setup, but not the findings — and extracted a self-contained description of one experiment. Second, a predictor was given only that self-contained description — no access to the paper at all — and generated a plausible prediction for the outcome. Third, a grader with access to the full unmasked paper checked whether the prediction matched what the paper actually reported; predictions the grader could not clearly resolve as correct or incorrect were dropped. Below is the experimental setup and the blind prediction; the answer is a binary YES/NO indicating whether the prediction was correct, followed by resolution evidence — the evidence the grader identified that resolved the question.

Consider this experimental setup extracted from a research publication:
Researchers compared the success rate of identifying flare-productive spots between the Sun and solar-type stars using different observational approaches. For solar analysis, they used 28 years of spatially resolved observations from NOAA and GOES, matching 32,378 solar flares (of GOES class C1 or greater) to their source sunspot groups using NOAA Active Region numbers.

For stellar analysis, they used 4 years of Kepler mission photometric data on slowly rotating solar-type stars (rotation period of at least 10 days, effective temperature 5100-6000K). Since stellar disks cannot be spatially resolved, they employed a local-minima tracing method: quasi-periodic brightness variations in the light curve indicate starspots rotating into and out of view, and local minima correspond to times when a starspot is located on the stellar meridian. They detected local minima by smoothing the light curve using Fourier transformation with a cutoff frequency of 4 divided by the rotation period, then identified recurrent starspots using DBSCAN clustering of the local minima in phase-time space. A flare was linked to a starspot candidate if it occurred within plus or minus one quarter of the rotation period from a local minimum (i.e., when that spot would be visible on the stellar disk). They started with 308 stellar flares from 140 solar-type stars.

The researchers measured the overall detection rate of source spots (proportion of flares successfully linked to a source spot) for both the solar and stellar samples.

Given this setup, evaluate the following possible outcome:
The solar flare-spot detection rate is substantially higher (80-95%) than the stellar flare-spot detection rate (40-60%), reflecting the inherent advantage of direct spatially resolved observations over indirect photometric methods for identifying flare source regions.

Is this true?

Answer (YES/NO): NO